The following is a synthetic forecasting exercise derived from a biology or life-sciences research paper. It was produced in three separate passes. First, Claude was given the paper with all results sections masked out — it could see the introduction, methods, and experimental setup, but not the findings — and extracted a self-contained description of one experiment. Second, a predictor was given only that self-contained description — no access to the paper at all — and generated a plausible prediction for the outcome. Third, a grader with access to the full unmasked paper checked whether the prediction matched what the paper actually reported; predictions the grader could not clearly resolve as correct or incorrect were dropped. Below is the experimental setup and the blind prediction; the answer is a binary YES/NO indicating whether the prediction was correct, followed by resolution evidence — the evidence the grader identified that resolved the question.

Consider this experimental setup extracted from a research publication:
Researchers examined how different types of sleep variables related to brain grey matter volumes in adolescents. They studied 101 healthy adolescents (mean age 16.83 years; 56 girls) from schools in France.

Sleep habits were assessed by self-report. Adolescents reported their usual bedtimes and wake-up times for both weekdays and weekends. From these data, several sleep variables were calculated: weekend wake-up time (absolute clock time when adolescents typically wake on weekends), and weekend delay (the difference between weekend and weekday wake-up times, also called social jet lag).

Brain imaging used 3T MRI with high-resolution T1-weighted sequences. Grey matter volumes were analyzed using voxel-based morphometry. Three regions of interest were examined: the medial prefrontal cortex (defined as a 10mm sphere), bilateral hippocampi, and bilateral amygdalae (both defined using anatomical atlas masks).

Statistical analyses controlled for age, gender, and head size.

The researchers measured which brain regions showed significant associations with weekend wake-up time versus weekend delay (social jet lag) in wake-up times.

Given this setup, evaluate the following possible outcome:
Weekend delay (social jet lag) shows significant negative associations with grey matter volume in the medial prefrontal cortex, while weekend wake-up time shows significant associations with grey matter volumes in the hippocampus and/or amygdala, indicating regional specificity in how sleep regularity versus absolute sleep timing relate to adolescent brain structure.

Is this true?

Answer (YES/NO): NO